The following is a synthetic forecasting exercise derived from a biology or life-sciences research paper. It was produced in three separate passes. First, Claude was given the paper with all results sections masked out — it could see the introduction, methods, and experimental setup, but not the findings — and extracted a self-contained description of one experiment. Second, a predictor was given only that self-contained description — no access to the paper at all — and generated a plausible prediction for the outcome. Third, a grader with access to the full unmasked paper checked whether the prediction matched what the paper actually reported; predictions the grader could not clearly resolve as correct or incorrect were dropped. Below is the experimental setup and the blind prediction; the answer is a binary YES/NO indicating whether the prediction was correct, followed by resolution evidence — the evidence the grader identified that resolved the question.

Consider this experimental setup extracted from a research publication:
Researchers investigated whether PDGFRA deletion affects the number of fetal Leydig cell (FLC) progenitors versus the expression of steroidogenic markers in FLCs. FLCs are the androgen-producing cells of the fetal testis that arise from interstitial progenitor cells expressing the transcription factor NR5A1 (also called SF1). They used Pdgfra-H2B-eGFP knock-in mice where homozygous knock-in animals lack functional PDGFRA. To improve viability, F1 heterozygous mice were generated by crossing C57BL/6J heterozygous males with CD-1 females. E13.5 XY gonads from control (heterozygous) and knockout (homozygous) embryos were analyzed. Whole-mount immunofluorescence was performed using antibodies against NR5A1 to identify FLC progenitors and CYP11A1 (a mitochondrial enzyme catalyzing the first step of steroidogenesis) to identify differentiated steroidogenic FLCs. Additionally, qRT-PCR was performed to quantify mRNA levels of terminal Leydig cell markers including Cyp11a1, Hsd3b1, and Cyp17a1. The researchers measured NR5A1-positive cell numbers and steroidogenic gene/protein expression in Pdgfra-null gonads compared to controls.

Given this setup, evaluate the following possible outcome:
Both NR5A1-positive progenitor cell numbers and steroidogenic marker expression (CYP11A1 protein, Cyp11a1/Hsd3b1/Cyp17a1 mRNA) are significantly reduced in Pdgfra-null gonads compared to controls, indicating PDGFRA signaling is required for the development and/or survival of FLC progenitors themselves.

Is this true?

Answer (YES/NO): NO